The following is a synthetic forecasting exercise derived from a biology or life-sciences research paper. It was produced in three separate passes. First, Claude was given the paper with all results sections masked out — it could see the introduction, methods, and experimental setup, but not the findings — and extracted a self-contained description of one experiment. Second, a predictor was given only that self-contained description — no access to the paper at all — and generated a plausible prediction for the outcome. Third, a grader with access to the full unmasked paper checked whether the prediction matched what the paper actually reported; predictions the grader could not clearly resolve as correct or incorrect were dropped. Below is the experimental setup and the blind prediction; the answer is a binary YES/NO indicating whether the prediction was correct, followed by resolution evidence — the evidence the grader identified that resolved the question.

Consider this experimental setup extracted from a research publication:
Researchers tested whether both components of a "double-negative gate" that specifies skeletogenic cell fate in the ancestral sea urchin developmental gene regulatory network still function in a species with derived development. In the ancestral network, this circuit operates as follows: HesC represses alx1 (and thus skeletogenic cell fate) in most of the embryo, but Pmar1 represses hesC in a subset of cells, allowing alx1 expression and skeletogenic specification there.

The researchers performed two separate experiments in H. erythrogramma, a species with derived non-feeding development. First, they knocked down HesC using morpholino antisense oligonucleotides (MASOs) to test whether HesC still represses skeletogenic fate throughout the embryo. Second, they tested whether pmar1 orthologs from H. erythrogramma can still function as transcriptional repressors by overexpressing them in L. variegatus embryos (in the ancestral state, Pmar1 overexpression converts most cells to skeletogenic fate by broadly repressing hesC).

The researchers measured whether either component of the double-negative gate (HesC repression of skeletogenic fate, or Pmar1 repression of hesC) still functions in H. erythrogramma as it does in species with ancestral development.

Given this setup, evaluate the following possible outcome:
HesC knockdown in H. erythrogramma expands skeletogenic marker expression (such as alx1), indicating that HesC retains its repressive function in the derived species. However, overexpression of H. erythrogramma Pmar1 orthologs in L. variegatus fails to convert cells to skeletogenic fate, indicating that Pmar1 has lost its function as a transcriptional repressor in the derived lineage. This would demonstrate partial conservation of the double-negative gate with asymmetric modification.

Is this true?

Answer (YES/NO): NO